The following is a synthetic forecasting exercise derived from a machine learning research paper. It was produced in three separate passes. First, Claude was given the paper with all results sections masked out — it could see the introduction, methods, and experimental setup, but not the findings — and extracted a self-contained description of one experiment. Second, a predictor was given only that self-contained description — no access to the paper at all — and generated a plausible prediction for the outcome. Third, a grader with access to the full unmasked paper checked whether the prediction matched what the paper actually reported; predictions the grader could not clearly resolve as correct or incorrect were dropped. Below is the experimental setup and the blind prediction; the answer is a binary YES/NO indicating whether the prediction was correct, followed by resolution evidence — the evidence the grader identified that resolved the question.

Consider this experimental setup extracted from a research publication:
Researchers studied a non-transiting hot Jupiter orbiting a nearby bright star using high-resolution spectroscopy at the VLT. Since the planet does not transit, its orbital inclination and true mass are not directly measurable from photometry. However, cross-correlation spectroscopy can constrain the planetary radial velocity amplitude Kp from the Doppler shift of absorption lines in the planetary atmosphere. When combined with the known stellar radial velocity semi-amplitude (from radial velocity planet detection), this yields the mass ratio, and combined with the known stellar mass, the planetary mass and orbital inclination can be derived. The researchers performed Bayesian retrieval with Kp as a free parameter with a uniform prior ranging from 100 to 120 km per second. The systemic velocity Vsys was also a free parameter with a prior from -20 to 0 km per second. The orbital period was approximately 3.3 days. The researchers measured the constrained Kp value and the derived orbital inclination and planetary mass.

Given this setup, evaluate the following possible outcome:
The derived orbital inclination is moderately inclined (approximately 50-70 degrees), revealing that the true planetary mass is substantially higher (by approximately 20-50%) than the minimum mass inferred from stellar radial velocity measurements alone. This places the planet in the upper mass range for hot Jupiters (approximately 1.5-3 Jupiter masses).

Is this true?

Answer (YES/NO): NO